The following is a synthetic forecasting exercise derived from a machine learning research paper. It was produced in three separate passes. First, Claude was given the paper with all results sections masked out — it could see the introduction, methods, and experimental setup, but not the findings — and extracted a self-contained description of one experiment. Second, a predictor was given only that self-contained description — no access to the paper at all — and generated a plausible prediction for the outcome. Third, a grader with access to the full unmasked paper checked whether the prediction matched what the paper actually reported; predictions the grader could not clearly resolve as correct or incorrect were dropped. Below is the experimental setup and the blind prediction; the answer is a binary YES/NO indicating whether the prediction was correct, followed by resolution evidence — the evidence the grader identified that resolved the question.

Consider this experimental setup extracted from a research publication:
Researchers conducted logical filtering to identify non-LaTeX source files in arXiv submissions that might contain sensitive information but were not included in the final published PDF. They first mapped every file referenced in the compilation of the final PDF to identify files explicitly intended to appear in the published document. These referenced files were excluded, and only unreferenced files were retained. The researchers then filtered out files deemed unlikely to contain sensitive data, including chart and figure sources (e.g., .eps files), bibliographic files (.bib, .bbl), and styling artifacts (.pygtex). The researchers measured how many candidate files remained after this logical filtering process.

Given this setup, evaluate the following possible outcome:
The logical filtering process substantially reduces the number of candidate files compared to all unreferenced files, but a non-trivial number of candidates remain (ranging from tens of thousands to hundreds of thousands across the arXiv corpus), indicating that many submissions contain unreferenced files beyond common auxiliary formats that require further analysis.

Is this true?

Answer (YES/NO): YES